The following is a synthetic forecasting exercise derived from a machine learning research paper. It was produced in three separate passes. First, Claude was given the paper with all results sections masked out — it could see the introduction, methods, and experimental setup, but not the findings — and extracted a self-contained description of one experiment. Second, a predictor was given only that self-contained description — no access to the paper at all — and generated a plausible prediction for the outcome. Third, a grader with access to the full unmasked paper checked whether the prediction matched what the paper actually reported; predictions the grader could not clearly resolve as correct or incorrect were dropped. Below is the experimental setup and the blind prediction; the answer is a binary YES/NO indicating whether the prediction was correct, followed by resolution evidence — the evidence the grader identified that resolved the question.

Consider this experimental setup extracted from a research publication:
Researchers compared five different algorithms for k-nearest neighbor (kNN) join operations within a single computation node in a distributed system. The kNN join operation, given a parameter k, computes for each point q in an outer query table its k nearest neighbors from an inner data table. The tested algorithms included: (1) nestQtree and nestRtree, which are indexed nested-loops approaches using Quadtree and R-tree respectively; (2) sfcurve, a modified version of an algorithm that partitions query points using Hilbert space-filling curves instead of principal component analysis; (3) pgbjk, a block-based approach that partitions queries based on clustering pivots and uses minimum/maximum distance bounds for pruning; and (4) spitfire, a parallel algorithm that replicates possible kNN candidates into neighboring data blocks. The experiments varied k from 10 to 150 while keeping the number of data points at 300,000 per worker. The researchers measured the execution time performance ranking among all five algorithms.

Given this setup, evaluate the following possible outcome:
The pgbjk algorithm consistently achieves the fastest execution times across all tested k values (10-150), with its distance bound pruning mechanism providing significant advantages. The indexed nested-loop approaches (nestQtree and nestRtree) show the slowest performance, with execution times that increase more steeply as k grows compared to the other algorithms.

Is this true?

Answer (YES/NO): NO